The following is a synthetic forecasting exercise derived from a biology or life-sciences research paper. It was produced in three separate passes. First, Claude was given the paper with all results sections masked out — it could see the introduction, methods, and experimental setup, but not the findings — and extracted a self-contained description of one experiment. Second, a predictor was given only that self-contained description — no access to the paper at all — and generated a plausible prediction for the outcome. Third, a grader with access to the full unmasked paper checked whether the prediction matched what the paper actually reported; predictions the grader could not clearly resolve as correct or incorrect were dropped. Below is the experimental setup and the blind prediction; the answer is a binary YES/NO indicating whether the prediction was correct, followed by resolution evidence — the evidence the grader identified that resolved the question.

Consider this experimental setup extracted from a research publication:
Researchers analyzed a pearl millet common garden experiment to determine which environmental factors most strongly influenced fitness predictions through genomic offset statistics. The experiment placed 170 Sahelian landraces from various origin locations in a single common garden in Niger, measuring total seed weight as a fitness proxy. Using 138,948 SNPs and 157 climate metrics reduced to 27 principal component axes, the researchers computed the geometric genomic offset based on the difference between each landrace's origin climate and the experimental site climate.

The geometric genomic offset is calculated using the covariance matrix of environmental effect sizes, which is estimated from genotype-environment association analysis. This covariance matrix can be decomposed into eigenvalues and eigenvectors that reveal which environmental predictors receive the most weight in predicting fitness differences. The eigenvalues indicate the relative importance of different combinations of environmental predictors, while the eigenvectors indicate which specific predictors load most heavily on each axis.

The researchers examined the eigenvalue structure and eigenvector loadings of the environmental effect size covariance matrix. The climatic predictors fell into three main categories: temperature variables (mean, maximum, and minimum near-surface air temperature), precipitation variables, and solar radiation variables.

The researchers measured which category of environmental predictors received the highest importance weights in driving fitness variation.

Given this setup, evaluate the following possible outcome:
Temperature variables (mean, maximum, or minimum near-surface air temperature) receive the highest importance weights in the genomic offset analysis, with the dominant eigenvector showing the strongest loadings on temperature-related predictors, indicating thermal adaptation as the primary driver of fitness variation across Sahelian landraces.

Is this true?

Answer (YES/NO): YES